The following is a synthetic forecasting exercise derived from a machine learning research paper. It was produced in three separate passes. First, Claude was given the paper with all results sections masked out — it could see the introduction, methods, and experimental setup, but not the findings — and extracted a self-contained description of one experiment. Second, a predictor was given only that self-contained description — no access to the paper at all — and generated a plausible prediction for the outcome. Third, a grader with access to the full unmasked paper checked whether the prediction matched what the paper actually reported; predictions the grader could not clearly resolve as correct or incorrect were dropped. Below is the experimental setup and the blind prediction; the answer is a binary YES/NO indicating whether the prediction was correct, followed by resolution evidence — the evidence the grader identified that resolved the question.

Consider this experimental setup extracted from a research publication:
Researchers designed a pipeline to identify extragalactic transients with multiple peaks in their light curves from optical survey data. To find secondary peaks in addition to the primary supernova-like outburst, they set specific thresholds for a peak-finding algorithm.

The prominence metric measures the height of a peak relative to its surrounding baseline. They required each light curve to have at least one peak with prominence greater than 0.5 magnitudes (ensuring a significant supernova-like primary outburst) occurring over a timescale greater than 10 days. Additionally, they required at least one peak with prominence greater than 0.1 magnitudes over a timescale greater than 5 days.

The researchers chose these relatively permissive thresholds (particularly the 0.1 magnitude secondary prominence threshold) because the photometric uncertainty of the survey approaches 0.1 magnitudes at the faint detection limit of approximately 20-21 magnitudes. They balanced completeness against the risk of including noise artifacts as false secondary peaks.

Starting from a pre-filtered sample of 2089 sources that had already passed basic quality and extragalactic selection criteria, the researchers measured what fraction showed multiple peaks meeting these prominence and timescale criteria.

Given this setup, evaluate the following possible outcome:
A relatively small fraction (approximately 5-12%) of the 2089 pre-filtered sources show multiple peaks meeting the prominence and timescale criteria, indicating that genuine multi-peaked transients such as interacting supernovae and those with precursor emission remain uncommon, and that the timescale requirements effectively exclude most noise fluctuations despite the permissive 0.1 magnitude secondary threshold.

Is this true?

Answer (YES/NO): YES